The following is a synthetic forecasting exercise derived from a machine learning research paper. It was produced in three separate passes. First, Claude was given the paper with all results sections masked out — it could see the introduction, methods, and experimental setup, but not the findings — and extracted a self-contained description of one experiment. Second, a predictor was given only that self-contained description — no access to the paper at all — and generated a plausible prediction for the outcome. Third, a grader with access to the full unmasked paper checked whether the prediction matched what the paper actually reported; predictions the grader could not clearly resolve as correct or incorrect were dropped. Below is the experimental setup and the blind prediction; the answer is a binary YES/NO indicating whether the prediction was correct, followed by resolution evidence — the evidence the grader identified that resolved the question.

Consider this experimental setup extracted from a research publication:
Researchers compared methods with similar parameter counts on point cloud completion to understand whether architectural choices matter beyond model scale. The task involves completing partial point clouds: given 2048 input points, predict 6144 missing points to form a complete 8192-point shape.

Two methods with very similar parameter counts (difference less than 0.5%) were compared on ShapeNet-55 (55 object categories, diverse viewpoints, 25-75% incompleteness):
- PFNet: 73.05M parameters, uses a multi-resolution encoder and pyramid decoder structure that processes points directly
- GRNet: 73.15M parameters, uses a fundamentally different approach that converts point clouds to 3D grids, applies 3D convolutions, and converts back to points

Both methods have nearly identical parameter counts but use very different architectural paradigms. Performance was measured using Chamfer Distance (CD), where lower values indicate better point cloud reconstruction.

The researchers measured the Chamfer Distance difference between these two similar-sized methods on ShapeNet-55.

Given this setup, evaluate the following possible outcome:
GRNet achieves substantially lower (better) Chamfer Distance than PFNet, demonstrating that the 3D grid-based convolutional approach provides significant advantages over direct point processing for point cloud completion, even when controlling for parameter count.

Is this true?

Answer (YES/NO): YES